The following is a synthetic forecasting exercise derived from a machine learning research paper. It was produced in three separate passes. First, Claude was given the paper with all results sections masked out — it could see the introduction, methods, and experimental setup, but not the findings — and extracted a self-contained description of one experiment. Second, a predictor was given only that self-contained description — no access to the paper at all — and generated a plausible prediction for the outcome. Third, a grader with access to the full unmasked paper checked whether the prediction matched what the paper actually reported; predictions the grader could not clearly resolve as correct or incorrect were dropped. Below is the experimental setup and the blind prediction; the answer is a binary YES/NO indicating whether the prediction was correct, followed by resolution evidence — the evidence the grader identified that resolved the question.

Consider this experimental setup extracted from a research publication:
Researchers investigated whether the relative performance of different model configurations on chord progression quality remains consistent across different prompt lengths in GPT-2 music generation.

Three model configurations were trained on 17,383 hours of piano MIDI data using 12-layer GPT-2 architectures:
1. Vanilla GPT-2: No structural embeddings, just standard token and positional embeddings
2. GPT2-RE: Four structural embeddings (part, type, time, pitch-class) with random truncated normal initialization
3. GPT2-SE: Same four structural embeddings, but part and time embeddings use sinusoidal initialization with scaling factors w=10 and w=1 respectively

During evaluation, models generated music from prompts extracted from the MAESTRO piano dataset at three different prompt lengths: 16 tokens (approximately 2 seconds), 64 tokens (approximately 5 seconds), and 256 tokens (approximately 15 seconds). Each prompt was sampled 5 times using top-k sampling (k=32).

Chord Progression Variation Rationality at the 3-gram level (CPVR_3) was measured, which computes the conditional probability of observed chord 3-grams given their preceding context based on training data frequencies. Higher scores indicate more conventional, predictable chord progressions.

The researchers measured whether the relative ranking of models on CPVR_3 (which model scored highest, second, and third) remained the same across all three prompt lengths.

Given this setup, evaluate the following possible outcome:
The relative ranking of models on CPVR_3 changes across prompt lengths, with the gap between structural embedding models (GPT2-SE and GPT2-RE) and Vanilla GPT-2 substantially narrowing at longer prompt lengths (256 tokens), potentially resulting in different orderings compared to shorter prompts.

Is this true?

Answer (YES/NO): NO